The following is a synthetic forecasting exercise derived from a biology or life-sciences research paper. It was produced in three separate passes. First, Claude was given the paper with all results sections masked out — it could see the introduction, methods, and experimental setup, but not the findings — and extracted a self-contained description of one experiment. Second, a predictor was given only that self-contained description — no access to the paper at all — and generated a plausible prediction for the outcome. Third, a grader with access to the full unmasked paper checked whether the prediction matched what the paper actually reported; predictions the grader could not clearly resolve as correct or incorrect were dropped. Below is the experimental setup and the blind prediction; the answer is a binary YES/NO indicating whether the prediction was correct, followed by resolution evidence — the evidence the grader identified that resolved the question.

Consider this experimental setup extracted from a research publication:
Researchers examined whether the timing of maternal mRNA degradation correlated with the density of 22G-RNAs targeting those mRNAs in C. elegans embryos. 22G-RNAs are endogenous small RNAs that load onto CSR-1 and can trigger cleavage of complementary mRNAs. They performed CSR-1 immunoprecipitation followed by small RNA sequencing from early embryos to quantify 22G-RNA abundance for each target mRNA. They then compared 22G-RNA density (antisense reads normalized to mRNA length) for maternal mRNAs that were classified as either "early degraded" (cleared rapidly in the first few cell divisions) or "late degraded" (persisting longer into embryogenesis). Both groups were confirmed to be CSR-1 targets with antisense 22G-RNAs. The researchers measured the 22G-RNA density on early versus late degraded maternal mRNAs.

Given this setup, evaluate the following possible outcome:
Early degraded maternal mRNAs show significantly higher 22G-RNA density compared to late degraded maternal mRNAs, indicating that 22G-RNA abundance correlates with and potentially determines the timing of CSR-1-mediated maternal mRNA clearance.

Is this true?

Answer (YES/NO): YES